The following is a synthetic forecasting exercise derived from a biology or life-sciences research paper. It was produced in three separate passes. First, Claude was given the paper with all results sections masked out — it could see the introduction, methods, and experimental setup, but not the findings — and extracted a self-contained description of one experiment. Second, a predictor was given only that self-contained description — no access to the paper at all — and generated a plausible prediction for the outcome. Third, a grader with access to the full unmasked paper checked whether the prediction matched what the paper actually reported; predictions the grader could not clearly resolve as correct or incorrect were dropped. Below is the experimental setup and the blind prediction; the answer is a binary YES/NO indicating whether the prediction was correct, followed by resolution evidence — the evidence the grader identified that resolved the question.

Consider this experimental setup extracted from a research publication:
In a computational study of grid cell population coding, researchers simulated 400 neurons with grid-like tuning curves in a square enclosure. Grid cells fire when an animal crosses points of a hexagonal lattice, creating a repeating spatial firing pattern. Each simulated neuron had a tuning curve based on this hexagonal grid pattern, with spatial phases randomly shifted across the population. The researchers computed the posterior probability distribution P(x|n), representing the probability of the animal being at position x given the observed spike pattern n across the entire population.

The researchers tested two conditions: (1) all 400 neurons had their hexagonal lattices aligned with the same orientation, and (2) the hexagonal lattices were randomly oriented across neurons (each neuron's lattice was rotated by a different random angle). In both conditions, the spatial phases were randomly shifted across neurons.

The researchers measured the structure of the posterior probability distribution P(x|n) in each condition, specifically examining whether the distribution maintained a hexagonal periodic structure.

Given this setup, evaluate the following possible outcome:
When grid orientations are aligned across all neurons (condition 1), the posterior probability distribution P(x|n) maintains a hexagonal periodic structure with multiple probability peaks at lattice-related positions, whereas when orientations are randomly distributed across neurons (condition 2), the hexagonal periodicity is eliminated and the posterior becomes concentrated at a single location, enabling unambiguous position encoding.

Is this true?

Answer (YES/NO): NO